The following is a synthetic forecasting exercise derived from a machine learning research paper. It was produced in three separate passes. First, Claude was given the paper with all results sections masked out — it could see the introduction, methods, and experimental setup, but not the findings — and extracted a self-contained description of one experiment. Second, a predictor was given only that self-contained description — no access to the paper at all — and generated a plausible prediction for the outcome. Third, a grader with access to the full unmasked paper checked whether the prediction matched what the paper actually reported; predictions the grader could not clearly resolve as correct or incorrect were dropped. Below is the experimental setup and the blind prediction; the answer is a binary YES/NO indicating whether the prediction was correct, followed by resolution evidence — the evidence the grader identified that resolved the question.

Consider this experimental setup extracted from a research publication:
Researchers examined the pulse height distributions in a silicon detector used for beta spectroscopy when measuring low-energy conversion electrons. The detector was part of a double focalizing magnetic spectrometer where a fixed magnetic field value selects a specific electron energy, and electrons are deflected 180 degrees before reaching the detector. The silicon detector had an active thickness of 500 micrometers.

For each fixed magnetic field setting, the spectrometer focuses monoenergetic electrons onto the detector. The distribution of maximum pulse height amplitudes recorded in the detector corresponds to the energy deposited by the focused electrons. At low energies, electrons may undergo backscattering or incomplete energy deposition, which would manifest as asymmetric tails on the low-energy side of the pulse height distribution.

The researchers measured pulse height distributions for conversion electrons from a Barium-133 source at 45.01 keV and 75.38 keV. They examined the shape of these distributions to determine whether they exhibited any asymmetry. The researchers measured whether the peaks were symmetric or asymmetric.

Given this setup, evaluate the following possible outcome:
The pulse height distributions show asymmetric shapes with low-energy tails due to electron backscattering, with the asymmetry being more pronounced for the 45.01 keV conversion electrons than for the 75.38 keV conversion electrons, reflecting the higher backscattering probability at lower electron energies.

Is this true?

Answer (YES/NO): NO